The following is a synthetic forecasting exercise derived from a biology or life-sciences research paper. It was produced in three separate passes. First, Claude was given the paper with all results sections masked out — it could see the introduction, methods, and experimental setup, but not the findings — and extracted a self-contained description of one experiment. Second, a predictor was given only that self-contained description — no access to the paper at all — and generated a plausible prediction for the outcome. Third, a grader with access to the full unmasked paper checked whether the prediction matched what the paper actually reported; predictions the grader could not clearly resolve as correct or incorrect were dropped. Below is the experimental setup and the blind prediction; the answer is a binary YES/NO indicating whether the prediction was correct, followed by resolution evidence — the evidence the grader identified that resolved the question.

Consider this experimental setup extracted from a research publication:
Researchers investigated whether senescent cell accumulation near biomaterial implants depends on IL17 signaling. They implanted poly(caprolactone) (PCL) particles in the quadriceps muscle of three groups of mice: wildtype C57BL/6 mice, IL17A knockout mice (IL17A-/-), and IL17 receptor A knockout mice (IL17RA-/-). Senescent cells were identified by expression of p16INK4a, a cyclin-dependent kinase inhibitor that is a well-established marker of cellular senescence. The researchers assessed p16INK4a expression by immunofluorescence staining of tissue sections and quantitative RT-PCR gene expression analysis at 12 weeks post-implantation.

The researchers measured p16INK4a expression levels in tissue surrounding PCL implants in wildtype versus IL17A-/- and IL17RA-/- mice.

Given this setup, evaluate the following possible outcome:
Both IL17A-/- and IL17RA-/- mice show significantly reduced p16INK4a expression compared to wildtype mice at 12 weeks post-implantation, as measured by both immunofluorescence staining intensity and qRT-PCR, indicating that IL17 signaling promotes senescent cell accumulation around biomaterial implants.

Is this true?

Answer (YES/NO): YES